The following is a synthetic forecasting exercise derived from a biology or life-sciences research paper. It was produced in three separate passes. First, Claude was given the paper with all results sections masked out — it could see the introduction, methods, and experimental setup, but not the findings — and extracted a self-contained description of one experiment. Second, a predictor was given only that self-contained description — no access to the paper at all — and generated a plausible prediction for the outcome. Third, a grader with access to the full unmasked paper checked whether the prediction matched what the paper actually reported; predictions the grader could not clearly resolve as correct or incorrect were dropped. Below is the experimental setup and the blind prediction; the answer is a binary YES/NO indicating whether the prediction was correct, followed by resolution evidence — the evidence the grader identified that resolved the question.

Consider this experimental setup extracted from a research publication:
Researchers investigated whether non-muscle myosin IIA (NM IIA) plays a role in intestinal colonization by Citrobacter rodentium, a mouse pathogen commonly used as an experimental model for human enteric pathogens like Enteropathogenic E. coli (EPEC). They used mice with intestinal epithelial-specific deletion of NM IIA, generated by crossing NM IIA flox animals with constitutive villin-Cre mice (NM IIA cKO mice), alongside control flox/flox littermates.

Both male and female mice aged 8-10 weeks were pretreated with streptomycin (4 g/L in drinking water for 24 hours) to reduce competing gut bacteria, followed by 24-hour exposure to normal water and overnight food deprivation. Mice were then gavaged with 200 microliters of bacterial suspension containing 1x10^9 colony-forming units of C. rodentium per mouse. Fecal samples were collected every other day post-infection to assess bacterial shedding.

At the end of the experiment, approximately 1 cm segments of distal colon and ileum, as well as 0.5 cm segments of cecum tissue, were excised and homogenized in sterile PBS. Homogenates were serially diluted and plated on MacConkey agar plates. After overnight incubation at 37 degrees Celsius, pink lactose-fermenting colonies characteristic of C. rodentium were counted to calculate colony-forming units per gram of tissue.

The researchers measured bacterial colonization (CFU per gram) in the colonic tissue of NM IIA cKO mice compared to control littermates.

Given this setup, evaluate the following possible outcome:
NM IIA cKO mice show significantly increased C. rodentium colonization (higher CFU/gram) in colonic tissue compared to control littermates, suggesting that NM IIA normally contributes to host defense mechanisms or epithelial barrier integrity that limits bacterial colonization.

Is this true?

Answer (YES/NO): YES